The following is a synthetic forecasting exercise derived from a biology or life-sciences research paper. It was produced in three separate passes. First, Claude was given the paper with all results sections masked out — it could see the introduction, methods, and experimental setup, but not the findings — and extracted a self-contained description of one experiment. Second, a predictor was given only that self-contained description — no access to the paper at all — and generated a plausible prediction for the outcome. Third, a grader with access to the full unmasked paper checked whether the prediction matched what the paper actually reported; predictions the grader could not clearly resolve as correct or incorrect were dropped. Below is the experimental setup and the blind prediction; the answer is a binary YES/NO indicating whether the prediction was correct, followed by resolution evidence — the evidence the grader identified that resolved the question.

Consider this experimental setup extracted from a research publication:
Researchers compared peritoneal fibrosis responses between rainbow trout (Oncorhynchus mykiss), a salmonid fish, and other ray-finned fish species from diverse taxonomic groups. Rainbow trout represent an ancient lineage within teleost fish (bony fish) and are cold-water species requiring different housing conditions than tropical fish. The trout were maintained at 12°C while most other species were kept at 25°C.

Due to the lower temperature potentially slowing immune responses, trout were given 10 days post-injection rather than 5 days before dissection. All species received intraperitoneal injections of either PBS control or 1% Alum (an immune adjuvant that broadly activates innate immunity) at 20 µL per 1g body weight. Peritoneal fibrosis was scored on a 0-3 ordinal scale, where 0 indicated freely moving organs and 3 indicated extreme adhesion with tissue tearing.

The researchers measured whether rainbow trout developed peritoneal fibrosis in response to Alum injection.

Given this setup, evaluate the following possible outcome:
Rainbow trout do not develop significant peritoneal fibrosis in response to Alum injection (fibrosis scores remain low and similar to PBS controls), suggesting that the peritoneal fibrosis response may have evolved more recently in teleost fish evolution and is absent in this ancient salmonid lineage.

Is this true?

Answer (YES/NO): NO